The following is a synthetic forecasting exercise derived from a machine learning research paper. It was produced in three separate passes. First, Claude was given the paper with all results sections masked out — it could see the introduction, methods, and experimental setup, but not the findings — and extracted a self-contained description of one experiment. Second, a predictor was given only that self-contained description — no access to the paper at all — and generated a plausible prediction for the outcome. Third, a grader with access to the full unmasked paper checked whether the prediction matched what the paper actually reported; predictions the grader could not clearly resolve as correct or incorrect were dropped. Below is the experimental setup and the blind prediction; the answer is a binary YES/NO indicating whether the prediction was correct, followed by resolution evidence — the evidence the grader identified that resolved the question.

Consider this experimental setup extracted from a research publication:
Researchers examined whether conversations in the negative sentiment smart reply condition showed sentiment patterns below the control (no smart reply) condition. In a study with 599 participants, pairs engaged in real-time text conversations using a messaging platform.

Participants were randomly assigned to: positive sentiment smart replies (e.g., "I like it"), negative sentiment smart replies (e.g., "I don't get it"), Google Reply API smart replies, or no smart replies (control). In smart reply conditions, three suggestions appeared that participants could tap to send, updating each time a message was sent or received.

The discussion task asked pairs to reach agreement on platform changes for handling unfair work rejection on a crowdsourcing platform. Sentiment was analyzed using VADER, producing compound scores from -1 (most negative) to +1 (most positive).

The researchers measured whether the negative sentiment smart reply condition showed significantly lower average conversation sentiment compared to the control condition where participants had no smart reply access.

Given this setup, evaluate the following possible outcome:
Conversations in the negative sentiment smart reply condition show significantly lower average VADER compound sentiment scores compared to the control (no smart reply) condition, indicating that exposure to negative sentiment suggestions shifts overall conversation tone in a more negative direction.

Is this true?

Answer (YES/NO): YES